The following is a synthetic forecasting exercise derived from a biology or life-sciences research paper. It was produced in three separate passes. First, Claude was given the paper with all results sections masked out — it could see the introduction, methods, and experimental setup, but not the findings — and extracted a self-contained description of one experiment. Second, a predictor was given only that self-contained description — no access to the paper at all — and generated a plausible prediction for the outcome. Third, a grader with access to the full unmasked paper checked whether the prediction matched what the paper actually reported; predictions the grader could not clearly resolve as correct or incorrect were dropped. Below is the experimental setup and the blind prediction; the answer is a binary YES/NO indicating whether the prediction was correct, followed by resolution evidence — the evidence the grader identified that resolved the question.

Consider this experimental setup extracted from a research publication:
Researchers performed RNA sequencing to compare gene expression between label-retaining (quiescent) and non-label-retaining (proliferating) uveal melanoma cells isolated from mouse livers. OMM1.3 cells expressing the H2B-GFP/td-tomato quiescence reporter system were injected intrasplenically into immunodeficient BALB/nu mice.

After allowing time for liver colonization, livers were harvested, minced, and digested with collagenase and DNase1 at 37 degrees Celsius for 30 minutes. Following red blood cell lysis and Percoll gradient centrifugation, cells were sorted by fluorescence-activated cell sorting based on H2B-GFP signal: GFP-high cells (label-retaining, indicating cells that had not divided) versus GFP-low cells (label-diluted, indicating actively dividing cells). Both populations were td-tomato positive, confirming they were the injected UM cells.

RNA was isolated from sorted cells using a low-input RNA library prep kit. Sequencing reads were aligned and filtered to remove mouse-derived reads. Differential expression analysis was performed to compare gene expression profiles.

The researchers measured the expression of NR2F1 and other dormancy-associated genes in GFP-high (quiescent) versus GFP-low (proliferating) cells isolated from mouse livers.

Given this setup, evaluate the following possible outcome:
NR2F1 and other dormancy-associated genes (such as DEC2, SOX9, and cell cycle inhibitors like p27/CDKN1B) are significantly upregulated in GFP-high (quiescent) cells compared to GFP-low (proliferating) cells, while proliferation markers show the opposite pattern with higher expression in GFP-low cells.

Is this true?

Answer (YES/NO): YES